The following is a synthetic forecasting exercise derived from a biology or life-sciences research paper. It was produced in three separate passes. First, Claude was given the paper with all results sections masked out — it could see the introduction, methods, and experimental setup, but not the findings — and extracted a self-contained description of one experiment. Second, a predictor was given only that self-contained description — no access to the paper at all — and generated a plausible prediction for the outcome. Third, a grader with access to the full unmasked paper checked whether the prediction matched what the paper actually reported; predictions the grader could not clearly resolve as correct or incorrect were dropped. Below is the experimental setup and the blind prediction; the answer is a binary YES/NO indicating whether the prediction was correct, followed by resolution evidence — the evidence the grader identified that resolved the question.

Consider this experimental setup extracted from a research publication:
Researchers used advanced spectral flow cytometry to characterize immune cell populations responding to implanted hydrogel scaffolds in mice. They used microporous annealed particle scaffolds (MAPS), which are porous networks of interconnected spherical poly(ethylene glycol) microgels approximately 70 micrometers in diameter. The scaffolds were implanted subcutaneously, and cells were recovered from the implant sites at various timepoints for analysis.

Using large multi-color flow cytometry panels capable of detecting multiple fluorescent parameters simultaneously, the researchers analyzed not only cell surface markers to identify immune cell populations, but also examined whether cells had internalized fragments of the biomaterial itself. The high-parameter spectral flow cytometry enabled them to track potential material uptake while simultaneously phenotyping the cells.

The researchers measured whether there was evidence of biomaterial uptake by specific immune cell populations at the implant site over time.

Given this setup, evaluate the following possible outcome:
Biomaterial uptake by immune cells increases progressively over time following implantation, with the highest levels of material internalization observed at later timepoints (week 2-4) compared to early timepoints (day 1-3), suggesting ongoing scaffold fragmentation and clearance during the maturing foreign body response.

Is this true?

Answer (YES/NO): NO